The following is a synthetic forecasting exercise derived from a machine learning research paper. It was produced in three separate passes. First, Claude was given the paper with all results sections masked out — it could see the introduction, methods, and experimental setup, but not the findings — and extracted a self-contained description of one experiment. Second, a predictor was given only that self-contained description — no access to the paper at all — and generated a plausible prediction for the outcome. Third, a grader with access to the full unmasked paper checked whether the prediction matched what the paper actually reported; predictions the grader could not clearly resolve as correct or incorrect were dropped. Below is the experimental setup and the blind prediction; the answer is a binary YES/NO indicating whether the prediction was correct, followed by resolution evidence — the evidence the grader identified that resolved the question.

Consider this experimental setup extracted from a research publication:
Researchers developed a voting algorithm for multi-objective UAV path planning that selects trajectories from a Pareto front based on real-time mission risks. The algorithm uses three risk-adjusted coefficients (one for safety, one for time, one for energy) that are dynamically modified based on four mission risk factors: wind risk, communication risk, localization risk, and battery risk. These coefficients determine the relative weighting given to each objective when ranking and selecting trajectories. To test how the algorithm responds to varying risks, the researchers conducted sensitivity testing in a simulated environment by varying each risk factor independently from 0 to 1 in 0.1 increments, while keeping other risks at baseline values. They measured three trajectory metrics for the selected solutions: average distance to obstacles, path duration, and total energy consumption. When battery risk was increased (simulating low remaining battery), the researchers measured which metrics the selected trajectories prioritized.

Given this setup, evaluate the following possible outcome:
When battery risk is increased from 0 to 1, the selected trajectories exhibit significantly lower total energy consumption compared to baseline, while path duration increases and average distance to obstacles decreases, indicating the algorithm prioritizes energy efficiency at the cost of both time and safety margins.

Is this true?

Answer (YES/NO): NO